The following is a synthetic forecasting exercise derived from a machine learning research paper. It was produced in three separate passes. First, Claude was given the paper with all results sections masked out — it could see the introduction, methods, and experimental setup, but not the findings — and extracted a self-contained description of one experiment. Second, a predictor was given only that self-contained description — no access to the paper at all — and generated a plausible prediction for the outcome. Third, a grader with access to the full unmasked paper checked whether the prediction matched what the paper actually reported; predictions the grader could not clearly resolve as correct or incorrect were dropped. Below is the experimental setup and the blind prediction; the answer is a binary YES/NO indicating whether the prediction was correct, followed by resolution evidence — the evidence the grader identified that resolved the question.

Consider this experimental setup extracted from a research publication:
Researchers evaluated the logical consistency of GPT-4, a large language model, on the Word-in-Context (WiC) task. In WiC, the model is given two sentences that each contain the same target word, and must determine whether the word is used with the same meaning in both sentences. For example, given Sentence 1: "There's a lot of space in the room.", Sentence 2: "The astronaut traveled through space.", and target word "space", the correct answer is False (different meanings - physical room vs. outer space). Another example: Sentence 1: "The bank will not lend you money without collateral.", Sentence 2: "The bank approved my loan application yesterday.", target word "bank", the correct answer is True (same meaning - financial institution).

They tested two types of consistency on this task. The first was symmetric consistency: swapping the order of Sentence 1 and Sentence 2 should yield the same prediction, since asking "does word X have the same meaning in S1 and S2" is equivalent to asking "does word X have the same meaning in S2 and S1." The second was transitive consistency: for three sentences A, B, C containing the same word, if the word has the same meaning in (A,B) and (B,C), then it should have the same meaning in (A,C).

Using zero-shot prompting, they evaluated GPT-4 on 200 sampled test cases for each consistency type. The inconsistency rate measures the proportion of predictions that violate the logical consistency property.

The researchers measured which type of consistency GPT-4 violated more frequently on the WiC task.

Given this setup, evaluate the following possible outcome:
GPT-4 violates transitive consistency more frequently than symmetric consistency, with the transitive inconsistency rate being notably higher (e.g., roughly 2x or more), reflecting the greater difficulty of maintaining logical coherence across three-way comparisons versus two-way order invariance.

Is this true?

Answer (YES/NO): NO